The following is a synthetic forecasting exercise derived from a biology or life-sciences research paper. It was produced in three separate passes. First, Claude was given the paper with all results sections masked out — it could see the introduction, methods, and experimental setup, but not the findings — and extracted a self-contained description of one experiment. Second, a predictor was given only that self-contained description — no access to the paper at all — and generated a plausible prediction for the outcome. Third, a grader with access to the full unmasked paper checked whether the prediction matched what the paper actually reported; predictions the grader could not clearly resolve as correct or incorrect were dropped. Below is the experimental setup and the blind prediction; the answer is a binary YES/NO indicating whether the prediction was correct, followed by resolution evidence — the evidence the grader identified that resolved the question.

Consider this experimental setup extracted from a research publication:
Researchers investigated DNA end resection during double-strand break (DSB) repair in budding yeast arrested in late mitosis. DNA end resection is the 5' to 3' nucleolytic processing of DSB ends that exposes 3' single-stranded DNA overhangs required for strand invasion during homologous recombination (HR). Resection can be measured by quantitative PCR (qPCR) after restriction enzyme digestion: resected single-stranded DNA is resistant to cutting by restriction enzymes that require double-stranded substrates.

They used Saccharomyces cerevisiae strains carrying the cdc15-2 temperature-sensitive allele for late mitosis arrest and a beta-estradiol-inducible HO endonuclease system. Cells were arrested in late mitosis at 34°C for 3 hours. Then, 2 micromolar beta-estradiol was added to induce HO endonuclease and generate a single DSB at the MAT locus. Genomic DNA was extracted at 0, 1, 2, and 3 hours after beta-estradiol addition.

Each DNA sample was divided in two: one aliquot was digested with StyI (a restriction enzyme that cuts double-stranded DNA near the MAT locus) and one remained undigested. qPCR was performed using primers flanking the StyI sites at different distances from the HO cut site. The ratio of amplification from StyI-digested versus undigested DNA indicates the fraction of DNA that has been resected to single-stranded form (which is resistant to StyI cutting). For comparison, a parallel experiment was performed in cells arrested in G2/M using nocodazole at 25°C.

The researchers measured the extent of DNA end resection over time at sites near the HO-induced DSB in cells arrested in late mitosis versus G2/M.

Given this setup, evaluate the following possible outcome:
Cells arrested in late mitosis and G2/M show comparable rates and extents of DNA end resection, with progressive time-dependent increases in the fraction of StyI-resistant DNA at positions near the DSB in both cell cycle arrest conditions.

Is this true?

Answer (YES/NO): YES